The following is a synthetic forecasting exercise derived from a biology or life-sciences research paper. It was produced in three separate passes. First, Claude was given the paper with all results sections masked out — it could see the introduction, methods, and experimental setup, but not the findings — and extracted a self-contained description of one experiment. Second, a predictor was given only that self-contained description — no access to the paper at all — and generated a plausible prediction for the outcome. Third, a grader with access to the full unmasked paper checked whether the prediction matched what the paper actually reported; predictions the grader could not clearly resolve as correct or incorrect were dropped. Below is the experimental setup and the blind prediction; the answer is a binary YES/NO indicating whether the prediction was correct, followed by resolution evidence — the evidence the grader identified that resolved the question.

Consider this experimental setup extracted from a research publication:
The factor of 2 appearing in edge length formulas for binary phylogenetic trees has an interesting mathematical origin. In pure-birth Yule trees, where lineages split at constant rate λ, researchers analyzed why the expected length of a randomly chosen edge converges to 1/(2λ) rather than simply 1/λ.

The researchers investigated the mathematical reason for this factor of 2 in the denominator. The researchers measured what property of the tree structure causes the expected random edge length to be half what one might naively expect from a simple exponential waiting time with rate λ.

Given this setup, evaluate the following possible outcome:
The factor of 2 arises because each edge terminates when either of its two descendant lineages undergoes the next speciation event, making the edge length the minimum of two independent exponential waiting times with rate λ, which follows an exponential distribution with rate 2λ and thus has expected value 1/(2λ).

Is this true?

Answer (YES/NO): NO